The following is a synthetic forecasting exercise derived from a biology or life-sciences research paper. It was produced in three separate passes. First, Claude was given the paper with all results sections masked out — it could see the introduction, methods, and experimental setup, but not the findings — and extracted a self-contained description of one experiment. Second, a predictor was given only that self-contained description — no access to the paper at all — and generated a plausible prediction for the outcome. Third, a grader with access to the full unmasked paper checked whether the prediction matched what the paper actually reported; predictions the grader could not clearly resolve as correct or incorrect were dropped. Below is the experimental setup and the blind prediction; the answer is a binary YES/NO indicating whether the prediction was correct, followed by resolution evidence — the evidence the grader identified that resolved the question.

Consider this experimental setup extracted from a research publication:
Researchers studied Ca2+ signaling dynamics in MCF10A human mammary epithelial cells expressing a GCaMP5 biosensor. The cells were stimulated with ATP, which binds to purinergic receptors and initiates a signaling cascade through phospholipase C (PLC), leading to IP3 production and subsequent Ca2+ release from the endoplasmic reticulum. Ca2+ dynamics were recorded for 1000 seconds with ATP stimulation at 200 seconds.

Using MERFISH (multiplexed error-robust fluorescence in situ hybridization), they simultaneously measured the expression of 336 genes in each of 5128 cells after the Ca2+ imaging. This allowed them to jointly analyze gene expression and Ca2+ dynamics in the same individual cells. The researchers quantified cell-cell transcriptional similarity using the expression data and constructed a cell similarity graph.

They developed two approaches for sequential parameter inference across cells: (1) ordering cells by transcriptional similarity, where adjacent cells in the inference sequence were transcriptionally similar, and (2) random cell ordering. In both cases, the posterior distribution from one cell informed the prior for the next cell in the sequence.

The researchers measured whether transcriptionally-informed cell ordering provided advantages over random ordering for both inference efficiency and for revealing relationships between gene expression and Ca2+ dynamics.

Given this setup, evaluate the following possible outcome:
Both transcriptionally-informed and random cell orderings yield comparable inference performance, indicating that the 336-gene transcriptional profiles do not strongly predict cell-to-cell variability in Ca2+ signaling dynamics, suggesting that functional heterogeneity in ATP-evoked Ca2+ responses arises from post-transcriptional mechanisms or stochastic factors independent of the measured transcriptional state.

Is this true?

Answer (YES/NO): NO